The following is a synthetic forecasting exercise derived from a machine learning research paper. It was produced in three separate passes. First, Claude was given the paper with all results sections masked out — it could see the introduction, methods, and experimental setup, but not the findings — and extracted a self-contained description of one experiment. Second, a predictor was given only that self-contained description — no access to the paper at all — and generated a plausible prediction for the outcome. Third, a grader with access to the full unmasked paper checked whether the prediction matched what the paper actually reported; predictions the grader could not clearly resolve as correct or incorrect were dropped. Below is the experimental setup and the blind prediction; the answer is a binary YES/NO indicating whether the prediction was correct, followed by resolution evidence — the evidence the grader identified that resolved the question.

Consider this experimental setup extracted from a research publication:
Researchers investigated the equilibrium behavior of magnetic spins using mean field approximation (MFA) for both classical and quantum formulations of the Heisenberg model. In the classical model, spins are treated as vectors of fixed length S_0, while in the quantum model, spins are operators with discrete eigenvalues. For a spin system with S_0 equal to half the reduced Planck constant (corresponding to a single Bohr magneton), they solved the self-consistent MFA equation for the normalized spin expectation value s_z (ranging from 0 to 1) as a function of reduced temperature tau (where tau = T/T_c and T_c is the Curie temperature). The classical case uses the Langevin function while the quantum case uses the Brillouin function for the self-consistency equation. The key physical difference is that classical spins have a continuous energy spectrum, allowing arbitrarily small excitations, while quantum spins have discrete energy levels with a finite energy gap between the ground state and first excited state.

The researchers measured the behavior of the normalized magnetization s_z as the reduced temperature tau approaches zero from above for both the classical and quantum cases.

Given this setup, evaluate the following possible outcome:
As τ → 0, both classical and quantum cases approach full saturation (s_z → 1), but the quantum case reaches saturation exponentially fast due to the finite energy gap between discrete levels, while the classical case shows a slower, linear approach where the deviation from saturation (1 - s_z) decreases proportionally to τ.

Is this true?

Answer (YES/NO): NO